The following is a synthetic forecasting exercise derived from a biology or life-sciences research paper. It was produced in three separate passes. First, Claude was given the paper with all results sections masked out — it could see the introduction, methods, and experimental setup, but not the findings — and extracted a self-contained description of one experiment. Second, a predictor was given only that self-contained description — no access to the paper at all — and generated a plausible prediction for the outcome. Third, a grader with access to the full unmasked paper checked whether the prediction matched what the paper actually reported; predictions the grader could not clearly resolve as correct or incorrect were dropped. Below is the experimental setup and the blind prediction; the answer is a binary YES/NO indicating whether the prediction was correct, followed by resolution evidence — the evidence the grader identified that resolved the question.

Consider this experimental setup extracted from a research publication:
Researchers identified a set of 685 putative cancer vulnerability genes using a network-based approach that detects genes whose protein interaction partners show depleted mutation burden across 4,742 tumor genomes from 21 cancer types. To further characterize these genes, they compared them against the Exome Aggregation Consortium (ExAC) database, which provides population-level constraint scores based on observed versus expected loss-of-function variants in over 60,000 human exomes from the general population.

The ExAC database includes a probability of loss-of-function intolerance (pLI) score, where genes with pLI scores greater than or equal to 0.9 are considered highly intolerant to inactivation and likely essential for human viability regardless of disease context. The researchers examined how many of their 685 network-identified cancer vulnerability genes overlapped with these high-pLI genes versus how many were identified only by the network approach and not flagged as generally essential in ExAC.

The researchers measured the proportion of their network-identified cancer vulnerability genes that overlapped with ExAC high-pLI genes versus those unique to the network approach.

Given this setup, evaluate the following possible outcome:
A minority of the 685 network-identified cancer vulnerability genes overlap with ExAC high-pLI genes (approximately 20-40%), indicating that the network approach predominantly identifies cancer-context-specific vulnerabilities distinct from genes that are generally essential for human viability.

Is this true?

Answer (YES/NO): NO